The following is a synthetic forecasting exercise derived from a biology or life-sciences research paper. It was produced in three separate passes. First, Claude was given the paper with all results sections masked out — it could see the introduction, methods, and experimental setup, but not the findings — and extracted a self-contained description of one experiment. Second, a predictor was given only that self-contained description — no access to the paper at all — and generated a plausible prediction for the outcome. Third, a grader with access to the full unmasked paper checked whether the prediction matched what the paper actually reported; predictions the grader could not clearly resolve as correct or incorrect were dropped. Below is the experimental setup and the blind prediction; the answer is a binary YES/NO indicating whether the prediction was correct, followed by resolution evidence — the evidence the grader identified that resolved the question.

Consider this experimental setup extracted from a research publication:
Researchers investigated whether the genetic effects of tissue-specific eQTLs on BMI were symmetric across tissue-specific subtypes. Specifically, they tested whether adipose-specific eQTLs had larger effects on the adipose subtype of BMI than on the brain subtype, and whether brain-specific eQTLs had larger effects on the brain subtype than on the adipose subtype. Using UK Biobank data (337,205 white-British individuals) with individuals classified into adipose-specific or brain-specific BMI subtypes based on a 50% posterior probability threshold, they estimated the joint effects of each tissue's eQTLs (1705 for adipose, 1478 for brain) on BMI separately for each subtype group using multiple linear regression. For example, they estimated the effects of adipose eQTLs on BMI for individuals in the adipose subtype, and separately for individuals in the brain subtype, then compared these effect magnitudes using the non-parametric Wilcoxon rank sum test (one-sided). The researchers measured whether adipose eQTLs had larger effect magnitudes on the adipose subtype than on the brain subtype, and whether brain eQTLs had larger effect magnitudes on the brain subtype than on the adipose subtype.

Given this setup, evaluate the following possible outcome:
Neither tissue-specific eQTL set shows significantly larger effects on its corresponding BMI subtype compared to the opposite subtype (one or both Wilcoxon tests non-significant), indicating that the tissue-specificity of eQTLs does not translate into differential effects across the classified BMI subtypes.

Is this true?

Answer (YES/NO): NO